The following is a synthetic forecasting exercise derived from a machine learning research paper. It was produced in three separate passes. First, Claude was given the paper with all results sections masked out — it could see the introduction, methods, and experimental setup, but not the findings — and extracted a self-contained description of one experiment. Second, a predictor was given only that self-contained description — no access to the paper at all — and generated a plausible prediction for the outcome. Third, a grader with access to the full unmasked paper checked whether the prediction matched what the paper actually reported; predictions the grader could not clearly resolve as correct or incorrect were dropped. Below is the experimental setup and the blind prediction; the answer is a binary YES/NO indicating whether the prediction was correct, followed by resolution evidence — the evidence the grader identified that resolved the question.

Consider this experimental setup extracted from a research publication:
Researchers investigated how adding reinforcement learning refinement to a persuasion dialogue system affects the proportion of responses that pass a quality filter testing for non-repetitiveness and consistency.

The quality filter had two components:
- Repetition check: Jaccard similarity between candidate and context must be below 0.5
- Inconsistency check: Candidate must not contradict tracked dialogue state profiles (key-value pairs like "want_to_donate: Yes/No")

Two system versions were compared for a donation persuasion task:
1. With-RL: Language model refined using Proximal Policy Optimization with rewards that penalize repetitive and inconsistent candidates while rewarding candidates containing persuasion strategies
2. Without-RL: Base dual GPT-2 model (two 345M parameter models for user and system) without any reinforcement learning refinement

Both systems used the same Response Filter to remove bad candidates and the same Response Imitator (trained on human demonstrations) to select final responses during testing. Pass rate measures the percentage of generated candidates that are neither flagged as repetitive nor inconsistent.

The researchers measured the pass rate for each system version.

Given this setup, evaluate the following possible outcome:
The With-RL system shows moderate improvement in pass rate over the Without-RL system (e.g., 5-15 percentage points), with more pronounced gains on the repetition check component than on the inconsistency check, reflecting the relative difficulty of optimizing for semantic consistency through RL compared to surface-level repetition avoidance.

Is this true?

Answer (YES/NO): NO